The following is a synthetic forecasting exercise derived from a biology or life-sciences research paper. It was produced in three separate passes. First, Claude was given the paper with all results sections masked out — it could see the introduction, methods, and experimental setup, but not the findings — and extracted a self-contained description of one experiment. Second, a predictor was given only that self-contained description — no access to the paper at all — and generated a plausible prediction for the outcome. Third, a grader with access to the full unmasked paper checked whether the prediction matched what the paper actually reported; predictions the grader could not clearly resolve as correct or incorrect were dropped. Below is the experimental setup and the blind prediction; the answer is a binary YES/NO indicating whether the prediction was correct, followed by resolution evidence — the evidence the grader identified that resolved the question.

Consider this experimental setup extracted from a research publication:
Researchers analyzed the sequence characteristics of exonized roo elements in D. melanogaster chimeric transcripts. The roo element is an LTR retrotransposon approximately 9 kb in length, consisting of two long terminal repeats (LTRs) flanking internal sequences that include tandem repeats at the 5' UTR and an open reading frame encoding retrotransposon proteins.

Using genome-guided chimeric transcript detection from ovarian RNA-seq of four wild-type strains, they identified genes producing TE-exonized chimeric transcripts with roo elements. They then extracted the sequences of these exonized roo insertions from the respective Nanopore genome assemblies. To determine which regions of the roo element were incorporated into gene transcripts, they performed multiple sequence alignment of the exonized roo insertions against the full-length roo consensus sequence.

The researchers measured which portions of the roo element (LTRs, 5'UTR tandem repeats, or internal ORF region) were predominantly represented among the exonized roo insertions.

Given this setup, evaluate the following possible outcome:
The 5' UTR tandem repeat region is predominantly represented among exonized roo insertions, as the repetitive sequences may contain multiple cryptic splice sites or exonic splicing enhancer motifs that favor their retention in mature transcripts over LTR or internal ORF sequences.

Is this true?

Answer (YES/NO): NO